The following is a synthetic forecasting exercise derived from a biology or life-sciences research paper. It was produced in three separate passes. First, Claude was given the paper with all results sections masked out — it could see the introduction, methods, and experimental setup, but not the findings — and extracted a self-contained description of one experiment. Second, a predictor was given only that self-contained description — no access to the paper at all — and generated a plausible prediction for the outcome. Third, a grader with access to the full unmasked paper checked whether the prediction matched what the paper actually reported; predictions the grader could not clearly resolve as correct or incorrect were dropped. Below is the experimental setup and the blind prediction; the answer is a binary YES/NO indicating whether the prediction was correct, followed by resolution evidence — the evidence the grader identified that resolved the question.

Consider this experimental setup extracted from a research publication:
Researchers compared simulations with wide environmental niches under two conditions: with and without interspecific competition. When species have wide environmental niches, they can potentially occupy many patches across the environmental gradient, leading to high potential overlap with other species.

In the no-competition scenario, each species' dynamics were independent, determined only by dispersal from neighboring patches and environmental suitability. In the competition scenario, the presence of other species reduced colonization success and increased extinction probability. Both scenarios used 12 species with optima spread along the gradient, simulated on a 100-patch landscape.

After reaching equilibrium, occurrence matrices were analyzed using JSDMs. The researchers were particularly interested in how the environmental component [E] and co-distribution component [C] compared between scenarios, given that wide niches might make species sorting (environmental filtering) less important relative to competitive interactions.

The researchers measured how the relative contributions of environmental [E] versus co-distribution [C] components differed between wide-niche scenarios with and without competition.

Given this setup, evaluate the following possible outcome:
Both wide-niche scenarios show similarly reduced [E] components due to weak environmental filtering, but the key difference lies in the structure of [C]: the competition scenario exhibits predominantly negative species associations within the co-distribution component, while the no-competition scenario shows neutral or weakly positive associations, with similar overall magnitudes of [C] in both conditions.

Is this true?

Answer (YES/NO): NO